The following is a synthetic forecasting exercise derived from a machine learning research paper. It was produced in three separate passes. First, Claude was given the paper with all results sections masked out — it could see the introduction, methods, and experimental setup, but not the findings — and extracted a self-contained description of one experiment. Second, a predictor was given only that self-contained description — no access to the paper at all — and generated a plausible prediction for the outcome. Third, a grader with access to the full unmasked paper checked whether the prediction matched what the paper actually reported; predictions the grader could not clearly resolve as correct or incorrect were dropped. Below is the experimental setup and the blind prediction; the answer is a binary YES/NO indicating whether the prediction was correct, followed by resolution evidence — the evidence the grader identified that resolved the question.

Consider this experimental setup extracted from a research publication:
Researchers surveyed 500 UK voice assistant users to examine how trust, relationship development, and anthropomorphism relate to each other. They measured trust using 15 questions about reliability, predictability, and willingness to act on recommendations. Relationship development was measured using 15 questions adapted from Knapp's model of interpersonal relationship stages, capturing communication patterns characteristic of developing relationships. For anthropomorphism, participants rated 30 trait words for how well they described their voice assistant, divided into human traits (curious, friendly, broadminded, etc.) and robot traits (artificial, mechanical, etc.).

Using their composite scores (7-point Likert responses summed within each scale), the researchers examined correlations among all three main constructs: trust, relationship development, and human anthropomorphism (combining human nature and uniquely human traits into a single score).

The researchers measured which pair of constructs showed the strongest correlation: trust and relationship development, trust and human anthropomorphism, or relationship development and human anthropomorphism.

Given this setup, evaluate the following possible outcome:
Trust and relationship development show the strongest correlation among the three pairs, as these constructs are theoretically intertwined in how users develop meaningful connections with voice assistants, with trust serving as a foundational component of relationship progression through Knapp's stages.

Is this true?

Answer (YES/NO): YES